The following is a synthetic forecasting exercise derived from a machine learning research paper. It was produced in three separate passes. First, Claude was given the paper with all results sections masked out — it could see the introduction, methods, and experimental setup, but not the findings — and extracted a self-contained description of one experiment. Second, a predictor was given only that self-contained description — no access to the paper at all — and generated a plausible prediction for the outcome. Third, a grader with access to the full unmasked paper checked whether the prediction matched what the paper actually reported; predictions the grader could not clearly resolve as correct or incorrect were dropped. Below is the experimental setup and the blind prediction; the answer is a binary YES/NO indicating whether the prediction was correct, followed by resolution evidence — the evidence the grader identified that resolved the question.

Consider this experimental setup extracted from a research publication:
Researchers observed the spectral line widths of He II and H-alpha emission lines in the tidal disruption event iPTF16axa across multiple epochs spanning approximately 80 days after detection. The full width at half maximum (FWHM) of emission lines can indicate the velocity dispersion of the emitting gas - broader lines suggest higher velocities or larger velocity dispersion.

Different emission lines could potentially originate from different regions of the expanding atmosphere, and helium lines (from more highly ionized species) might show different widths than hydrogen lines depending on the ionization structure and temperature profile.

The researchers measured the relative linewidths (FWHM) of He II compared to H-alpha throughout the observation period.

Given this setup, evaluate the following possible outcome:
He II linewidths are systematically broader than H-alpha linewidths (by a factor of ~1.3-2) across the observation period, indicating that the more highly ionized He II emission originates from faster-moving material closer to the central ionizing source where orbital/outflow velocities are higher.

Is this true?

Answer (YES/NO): NO